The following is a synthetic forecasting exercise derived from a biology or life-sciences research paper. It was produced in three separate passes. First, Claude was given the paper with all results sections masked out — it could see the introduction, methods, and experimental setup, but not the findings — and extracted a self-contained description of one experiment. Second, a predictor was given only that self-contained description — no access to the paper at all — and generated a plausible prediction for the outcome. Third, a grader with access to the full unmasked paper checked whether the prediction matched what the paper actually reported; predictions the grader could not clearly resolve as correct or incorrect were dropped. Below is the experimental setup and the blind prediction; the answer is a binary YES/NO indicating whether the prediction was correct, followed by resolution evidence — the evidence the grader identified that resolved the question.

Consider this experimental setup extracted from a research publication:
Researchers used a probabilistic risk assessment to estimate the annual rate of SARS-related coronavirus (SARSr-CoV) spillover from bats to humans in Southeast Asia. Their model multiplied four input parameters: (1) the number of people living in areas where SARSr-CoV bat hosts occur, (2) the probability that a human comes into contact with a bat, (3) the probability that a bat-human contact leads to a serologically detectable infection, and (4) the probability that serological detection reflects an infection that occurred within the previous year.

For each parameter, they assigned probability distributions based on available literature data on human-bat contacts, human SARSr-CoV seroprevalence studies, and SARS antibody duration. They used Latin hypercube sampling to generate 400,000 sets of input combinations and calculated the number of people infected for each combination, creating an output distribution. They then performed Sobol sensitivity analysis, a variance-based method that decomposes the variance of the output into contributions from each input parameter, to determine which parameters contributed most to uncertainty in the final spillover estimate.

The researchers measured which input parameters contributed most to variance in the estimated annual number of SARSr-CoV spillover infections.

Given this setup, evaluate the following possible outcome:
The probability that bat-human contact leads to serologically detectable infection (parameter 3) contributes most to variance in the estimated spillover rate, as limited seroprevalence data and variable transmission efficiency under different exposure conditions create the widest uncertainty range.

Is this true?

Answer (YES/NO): NO